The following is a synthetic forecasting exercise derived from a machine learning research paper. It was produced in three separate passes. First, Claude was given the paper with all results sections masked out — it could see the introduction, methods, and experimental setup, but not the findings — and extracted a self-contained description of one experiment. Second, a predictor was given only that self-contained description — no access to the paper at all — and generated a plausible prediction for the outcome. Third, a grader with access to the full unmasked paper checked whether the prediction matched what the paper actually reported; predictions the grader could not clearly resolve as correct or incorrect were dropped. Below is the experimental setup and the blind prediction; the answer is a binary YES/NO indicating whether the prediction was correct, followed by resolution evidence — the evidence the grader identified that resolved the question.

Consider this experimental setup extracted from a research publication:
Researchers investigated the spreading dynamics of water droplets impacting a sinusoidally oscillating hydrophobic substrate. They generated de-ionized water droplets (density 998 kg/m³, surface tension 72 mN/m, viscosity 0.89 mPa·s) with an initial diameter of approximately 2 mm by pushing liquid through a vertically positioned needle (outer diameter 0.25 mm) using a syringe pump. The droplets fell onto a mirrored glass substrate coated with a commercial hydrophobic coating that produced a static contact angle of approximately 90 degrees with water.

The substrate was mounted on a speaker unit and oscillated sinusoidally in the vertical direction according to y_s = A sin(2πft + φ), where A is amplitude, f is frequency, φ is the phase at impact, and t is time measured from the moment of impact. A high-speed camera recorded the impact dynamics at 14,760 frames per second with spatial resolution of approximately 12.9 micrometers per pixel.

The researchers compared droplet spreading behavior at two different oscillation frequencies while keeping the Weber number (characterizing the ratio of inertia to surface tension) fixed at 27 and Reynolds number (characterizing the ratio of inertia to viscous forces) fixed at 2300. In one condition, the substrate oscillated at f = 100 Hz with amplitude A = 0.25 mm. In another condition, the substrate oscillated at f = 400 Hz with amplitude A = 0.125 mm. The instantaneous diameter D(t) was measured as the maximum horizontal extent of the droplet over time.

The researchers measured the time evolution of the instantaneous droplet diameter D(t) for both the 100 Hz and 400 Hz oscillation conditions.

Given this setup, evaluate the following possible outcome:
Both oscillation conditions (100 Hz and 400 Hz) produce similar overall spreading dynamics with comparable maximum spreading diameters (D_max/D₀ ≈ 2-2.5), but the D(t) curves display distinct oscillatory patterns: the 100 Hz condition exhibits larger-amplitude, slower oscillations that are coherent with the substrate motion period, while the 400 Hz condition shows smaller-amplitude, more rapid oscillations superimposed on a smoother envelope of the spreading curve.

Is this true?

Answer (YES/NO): NO